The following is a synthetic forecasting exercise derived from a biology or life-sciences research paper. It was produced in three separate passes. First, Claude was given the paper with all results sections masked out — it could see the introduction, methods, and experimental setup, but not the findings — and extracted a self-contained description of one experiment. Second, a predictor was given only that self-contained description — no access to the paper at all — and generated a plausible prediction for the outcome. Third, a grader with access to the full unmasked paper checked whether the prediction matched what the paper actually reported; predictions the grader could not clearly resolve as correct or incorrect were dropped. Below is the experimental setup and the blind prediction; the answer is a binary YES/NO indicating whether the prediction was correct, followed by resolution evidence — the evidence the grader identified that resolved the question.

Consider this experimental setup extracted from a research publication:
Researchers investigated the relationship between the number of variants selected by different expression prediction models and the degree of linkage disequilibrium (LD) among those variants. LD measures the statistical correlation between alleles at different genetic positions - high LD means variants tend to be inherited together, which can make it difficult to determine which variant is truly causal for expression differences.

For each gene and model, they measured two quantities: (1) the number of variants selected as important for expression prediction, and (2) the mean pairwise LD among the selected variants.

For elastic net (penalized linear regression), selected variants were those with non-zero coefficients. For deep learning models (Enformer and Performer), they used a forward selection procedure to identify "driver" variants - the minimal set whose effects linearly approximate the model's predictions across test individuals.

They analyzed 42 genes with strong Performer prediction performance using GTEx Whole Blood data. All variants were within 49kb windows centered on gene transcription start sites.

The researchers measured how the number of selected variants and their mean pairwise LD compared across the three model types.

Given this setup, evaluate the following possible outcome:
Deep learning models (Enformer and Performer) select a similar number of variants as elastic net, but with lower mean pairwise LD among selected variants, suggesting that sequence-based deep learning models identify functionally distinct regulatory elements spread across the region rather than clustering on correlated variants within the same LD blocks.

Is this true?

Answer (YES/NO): NO